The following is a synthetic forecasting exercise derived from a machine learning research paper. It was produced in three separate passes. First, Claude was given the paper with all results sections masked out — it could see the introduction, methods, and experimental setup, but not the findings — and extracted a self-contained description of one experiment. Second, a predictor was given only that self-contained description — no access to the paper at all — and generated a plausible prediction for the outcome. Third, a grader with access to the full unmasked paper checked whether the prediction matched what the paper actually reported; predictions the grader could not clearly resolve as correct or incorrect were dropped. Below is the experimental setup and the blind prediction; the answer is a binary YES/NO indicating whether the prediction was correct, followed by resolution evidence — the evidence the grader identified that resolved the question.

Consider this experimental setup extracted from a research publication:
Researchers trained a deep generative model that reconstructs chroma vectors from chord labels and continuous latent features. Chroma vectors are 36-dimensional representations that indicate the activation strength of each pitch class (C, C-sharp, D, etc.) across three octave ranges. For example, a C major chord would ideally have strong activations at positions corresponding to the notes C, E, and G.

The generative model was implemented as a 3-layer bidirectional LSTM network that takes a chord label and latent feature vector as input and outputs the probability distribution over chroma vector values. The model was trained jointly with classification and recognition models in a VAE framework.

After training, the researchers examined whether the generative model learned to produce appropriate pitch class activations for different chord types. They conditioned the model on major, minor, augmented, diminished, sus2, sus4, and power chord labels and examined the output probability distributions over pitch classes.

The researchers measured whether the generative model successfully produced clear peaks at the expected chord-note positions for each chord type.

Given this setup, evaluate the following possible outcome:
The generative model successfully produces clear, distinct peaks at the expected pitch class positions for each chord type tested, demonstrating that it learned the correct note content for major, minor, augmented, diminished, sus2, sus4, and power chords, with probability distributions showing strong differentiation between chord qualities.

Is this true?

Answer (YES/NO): NO